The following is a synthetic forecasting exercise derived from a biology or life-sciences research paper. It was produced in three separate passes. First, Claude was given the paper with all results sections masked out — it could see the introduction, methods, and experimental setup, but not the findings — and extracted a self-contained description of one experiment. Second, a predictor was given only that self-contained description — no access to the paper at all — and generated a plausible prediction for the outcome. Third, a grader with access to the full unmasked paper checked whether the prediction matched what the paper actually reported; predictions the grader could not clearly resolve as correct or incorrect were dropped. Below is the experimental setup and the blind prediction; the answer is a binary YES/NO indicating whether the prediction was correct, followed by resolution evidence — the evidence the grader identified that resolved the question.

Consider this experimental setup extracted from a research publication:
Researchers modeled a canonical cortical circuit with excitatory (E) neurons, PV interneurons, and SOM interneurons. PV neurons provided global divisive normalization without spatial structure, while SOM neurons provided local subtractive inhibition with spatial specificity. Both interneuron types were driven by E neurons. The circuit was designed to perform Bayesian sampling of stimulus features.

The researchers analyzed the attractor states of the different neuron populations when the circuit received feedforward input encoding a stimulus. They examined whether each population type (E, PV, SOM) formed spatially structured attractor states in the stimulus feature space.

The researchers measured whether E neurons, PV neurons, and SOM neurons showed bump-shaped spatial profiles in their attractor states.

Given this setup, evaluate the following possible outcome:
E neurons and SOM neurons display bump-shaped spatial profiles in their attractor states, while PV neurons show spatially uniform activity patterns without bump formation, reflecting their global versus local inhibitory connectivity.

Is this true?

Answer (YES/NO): YES